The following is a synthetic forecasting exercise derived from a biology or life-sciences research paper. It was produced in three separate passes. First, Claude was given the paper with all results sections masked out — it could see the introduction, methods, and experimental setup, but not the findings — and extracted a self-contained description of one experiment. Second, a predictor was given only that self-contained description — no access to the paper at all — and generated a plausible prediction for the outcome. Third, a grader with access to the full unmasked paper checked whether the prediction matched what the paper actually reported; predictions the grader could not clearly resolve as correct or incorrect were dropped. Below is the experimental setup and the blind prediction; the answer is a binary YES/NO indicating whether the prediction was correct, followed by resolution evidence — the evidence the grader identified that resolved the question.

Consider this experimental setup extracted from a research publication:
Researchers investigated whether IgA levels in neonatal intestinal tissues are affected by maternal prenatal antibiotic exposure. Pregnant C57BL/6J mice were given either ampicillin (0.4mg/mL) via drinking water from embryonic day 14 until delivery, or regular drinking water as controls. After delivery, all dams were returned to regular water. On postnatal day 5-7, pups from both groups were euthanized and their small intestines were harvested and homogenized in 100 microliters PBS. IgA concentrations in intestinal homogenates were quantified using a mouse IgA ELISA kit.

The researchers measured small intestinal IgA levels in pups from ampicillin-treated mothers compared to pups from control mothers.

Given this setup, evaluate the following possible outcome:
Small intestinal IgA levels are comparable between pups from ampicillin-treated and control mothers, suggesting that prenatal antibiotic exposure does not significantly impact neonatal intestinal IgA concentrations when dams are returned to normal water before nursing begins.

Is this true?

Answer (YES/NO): YES